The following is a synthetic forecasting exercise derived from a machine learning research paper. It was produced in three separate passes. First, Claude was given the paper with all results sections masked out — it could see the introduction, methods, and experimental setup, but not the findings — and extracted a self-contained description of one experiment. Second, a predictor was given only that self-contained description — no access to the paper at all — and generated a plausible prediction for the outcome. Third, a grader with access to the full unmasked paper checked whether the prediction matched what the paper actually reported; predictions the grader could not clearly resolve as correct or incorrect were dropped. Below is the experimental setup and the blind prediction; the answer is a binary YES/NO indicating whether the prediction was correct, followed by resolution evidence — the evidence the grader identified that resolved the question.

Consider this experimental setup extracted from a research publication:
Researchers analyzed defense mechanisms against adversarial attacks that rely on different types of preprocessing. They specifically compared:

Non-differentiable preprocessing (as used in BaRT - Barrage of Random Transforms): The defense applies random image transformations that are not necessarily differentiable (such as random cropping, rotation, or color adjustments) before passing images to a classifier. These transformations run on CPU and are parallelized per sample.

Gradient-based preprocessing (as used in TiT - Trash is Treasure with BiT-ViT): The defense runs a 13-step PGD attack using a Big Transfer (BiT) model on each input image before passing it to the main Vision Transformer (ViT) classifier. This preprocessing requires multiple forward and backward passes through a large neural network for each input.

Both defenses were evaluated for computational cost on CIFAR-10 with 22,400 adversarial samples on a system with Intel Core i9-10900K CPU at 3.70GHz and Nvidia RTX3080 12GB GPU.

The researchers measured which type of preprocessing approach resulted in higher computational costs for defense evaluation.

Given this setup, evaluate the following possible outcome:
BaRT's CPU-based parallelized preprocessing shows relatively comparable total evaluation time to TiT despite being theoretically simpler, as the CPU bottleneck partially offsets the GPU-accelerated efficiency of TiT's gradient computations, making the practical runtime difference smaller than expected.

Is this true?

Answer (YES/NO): NO